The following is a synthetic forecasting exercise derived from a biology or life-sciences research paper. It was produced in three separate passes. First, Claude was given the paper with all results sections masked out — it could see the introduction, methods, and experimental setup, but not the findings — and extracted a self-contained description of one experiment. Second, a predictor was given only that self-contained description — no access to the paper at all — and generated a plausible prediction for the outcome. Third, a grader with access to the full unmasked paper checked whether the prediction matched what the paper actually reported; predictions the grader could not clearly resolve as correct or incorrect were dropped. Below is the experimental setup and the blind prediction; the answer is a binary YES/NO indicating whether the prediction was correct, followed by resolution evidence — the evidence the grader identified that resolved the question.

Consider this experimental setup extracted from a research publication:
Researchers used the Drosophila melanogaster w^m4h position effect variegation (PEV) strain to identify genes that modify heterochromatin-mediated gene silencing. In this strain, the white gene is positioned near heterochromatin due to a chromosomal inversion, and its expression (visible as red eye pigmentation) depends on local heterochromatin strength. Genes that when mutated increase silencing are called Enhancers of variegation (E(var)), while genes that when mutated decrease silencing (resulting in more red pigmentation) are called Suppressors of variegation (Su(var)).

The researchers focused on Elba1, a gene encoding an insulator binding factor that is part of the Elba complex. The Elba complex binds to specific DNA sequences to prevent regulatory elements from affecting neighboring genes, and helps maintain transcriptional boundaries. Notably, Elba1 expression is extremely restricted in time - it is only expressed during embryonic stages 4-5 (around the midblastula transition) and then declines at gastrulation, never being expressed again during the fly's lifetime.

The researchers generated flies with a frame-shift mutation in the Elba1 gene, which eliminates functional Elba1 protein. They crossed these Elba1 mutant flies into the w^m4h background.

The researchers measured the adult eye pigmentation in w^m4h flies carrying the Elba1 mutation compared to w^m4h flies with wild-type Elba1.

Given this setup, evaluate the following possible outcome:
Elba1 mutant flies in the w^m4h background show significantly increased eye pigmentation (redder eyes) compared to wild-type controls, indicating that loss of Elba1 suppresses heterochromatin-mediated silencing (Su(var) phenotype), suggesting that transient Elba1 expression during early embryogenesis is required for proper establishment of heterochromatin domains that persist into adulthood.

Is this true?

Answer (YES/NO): YES